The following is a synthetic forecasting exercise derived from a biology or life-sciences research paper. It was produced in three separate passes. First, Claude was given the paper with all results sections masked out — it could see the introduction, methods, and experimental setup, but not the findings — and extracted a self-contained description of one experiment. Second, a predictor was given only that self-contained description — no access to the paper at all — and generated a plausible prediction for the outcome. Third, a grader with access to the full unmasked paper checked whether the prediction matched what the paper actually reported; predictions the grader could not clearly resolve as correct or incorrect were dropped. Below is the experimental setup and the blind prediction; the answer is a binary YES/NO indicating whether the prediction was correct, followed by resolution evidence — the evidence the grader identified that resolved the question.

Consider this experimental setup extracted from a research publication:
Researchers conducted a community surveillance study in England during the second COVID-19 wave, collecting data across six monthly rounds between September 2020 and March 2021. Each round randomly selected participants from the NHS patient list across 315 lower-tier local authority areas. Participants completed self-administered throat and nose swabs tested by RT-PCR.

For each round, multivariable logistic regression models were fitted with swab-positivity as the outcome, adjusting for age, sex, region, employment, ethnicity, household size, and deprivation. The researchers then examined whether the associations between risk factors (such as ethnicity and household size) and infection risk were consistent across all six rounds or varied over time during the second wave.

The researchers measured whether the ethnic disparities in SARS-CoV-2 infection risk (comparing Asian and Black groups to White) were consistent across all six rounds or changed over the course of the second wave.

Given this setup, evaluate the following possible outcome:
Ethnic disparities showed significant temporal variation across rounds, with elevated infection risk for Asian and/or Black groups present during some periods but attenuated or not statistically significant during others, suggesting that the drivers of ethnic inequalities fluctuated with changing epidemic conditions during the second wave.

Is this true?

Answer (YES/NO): NO